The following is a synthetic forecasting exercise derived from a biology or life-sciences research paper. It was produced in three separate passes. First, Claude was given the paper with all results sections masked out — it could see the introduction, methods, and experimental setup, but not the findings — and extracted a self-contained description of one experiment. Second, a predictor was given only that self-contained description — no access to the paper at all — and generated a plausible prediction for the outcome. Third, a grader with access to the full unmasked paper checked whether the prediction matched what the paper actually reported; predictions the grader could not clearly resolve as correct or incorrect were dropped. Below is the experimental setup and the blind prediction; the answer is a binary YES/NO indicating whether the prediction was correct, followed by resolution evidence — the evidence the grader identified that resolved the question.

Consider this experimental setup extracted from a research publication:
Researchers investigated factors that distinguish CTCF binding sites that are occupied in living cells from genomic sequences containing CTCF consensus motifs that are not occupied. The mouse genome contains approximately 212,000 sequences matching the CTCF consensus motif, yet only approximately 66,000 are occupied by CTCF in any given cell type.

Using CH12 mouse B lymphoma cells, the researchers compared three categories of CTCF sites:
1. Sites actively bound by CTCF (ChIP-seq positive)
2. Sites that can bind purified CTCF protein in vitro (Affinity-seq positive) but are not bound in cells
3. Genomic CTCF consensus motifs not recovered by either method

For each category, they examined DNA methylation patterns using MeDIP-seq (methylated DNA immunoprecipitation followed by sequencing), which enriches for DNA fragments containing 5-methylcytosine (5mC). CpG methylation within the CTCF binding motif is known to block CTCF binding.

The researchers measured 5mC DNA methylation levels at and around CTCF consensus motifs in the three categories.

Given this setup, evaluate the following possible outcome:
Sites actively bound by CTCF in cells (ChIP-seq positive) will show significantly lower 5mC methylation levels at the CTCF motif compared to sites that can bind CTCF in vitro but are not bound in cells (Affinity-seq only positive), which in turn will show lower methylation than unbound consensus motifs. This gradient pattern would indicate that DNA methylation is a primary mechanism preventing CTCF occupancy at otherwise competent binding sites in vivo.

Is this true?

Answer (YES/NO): NO